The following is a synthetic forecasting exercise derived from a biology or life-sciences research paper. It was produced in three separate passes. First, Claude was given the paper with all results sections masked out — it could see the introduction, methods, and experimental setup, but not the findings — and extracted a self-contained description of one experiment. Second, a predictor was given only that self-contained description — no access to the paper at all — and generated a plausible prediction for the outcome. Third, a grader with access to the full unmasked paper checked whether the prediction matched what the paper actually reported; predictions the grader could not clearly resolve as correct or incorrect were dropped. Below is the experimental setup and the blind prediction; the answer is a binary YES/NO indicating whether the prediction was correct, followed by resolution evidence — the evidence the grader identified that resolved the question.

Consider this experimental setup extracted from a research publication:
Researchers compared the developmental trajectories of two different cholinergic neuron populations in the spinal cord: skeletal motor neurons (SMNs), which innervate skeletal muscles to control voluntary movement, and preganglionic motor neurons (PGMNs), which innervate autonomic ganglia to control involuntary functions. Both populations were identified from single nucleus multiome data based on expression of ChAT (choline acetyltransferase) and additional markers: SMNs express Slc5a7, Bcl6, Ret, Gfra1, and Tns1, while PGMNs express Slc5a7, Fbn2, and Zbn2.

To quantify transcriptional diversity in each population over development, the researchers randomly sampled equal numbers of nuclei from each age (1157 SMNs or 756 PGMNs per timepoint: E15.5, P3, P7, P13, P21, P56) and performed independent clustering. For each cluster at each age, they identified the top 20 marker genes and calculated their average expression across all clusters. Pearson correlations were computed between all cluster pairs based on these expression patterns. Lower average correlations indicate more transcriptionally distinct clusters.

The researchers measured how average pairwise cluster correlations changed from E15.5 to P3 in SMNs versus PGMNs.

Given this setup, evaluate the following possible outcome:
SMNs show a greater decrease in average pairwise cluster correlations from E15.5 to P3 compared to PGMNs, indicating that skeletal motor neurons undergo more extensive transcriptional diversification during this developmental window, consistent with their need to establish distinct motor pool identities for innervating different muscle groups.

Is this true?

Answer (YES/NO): NO